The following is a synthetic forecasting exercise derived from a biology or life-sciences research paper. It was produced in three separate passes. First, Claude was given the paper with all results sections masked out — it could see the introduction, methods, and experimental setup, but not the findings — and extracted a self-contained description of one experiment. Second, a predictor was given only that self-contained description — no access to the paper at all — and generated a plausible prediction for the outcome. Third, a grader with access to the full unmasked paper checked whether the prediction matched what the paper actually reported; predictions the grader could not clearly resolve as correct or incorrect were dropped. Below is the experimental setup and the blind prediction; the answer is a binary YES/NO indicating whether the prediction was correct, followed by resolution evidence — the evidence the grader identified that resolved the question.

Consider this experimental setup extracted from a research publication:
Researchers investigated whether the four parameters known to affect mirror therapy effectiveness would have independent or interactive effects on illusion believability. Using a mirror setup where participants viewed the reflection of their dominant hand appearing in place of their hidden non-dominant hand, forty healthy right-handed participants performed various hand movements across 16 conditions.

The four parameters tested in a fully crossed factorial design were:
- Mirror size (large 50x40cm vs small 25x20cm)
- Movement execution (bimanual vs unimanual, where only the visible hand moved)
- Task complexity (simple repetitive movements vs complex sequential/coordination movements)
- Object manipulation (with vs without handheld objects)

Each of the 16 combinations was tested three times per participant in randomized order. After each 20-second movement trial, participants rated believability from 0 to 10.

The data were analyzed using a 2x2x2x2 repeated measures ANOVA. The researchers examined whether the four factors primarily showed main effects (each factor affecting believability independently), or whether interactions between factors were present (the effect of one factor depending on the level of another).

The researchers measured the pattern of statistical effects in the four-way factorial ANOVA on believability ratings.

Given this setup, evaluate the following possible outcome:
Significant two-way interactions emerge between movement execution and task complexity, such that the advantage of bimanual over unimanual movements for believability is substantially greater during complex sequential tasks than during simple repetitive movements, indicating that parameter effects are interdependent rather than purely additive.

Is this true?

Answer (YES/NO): NO